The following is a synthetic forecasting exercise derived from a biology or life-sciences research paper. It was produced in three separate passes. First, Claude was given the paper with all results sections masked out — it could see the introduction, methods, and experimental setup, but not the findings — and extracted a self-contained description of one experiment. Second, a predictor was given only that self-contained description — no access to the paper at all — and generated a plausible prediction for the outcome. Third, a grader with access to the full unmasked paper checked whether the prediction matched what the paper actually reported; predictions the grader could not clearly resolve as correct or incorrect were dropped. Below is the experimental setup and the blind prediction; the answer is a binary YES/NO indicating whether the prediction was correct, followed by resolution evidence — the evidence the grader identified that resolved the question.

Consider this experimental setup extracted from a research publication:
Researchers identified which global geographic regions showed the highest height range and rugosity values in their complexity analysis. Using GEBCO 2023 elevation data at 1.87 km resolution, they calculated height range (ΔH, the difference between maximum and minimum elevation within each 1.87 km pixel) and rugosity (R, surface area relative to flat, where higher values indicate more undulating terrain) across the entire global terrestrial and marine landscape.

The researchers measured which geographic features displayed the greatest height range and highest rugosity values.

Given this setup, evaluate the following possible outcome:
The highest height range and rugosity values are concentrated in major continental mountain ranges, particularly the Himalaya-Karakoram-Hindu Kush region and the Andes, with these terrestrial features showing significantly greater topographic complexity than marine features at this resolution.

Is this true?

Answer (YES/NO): NO